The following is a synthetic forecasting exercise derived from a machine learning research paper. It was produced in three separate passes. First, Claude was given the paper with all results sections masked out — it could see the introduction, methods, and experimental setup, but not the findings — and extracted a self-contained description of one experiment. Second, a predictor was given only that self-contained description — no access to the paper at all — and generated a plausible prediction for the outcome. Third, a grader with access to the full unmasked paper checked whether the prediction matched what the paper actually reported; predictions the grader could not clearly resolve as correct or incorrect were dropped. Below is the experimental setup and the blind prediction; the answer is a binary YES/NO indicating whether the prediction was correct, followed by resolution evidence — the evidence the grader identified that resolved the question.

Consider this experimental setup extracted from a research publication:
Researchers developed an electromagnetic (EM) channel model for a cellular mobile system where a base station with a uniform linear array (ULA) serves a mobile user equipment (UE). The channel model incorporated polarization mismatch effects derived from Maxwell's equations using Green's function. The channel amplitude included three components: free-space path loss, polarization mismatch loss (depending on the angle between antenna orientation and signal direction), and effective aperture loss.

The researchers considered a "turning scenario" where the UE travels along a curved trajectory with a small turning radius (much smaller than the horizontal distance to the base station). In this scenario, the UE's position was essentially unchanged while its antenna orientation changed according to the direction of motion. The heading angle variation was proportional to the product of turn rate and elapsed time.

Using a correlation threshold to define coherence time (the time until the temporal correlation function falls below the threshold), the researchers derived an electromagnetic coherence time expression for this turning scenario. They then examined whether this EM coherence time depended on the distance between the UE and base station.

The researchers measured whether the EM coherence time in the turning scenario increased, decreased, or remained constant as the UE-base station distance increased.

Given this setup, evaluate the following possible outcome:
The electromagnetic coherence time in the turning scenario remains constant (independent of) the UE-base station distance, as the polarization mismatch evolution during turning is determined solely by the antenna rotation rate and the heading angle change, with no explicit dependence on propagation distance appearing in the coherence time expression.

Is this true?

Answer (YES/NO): NO